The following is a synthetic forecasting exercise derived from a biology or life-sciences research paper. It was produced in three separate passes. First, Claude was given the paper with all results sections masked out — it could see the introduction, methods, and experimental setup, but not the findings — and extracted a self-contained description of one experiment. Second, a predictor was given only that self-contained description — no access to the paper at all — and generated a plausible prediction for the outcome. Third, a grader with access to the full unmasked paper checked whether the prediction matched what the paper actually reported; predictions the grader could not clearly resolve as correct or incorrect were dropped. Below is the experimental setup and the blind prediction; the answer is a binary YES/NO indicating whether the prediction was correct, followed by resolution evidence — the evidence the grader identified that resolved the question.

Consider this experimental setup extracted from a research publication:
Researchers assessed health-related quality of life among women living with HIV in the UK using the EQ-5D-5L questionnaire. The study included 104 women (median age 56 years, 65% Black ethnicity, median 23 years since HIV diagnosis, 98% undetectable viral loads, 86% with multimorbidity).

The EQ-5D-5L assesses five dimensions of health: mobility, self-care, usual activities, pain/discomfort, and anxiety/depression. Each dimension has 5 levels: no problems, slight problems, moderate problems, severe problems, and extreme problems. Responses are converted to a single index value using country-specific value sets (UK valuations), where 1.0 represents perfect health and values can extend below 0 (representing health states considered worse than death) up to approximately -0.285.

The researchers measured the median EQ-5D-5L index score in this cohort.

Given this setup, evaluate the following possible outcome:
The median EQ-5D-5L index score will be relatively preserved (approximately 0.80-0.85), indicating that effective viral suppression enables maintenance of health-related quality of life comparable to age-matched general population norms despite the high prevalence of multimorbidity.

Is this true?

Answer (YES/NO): NO